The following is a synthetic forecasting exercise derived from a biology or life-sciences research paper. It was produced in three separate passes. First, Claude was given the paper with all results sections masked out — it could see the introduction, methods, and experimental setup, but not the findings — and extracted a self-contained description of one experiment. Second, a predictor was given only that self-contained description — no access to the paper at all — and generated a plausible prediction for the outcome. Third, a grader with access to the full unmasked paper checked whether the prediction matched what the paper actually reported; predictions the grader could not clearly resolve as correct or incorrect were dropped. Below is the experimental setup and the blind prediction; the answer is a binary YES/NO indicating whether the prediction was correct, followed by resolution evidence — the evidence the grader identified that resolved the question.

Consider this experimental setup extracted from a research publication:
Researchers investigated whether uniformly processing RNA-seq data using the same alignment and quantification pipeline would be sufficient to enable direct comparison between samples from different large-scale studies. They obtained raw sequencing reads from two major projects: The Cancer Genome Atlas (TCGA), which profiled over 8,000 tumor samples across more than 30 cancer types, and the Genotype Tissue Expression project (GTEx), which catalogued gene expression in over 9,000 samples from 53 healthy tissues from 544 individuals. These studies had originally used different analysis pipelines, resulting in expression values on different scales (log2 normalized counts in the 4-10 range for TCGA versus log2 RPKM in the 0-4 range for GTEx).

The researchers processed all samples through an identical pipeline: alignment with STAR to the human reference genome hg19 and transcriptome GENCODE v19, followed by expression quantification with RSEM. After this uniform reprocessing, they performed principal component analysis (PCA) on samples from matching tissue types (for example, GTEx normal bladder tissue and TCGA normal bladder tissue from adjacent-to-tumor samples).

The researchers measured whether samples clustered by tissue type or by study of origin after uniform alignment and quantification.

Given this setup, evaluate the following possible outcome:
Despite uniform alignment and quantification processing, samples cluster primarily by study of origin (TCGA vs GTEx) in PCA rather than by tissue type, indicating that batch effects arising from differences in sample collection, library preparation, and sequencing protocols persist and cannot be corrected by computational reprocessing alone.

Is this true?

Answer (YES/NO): NO